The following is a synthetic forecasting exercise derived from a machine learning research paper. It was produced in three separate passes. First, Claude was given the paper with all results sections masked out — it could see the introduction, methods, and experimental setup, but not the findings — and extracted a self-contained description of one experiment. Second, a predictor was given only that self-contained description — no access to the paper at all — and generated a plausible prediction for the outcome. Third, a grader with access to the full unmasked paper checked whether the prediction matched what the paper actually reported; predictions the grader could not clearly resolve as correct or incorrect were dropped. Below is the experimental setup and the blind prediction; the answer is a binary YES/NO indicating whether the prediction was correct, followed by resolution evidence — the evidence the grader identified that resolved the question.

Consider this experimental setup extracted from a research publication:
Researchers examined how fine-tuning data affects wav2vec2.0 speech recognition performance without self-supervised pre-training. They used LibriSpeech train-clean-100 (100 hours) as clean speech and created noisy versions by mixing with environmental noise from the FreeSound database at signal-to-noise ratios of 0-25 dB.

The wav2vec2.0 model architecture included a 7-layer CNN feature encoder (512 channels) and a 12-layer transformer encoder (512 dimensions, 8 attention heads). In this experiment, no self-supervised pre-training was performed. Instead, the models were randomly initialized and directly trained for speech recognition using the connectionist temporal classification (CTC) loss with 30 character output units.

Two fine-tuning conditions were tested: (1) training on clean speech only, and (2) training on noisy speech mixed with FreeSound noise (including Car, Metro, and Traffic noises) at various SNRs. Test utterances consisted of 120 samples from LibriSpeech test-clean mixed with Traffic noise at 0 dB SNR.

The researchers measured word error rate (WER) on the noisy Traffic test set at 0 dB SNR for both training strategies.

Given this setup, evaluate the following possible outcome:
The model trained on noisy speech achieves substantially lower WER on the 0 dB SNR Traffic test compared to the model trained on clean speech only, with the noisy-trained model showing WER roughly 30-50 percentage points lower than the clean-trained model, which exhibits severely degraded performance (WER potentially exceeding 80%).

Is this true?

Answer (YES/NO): NO